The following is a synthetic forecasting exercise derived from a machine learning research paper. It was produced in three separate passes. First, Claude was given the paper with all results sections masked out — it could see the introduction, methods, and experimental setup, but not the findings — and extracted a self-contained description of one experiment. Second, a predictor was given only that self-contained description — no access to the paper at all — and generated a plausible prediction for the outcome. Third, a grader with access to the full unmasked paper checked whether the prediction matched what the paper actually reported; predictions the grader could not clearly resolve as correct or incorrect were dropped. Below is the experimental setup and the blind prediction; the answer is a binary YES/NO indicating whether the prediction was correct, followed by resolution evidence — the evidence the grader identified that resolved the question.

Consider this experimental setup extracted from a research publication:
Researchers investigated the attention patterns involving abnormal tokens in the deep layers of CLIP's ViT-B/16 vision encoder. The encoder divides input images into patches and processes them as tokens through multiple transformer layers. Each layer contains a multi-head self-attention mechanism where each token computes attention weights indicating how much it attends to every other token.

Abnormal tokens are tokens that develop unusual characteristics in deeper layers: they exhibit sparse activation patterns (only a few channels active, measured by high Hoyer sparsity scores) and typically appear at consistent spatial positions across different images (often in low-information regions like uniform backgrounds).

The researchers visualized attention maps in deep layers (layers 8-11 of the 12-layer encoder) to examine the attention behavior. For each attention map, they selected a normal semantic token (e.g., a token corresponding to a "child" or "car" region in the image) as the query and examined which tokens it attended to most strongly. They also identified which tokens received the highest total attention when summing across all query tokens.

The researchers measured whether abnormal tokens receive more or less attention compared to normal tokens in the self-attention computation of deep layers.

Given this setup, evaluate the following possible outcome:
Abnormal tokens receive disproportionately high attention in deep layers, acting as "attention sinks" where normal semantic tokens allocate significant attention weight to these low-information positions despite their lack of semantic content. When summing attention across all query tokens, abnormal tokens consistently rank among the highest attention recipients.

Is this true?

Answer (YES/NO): YES